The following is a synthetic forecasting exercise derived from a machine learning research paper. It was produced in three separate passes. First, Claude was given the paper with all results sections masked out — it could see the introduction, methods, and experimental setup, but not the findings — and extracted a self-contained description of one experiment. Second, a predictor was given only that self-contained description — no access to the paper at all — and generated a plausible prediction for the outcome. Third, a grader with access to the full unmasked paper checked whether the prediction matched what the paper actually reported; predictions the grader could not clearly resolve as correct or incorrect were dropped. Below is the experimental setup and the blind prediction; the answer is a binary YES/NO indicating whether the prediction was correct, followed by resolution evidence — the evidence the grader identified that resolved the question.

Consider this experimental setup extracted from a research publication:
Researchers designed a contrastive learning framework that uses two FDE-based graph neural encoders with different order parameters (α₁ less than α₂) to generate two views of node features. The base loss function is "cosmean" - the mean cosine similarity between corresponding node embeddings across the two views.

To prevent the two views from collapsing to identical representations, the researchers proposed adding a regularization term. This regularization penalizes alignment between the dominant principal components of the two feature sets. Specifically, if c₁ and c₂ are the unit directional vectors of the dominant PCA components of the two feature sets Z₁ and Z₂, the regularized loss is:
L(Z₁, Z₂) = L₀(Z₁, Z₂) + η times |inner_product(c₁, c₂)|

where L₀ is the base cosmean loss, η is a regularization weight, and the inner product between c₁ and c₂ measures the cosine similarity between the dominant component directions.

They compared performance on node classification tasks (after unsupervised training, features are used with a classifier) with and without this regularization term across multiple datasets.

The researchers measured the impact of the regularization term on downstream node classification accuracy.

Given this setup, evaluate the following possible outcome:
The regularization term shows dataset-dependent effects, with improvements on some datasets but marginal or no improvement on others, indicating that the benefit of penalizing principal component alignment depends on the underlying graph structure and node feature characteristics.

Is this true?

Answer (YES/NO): NO